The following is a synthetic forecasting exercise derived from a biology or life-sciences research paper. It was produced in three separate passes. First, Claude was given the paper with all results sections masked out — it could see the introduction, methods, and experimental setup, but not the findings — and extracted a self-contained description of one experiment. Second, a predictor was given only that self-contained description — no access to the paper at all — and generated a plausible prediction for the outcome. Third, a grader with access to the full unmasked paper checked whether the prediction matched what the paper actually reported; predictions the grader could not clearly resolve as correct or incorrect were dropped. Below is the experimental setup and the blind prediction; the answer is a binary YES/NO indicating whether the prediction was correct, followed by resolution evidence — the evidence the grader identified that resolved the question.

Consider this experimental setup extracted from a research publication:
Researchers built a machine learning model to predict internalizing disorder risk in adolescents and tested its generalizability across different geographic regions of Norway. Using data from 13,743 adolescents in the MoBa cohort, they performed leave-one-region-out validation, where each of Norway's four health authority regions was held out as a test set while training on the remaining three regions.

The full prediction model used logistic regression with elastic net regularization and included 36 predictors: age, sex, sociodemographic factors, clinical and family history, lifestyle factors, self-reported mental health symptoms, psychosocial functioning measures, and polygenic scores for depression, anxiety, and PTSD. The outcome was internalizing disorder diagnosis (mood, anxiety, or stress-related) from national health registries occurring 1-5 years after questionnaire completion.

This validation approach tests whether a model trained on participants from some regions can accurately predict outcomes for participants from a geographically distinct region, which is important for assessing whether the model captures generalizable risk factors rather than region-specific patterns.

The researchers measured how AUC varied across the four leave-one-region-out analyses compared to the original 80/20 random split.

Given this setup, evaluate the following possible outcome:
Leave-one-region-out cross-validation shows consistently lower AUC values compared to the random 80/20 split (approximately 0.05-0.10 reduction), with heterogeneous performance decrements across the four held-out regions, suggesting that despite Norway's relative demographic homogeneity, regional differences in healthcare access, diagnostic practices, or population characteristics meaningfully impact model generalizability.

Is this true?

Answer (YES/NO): NO